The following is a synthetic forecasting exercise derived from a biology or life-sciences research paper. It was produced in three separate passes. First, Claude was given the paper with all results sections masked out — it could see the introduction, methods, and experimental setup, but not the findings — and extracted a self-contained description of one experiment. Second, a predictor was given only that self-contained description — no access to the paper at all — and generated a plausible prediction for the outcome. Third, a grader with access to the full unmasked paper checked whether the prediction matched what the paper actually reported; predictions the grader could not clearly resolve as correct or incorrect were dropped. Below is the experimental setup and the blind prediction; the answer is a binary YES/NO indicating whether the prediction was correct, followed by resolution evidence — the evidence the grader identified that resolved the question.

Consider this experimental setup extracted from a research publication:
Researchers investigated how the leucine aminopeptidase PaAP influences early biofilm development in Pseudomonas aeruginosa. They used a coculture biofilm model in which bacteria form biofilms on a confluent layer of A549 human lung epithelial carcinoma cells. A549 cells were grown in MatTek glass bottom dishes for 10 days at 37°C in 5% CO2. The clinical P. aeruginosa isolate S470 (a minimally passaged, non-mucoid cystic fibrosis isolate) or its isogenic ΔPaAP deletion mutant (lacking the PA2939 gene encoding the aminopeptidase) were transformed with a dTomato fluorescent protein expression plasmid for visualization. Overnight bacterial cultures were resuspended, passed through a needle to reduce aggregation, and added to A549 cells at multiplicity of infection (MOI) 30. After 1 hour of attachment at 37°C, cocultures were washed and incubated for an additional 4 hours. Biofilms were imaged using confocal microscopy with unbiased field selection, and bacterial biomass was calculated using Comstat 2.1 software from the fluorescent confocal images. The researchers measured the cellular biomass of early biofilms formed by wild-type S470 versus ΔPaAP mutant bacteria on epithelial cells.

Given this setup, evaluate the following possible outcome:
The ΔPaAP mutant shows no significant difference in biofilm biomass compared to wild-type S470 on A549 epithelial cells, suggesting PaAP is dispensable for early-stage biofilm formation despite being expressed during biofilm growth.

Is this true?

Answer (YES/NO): NO